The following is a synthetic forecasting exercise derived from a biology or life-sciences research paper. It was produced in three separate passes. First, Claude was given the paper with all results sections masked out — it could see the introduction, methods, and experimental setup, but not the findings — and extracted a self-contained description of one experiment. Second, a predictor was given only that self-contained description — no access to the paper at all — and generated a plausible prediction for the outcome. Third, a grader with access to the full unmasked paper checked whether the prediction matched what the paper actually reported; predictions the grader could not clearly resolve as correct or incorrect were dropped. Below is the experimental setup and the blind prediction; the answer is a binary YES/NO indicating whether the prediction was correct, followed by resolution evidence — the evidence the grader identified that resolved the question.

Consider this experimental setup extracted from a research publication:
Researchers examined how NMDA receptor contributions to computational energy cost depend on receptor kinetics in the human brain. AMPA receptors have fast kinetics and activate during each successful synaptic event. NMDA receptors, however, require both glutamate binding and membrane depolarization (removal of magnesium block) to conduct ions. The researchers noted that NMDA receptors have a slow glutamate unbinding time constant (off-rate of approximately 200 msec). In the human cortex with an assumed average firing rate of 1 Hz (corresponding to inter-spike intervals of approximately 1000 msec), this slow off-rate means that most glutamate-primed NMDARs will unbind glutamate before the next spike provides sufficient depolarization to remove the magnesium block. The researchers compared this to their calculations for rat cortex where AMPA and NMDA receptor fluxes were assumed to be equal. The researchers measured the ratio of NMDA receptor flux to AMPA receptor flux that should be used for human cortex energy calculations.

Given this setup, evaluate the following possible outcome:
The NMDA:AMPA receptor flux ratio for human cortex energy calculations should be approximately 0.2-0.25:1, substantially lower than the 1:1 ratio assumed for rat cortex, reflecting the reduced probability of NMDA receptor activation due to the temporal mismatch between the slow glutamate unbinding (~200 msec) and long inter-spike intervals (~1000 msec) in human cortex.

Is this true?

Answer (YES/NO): NO